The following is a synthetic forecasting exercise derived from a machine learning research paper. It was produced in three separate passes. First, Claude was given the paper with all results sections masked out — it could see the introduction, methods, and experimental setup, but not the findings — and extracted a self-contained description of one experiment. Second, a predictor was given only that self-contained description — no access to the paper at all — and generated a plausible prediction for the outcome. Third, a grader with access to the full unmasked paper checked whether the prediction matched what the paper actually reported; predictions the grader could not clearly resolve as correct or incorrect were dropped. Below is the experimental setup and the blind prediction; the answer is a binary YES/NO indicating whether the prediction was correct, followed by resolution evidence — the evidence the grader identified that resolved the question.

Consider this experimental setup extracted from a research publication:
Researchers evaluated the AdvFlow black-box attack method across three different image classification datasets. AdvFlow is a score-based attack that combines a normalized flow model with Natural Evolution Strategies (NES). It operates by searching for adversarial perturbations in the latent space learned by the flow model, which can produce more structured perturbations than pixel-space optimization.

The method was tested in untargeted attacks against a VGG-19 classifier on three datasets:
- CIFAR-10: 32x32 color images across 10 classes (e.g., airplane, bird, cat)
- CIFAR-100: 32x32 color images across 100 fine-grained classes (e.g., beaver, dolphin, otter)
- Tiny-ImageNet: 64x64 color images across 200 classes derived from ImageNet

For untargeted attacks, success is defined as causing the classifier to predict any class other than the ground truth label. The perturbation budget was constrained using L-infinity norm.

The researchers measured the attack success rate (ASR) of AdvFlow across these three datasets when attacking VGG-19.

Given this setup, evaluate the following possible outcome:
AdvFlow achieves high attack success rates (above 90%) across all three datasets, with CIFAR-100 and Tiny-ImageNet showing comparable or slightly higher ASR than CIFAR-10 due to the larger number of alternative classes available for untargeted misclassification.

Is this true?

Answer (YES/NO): NO